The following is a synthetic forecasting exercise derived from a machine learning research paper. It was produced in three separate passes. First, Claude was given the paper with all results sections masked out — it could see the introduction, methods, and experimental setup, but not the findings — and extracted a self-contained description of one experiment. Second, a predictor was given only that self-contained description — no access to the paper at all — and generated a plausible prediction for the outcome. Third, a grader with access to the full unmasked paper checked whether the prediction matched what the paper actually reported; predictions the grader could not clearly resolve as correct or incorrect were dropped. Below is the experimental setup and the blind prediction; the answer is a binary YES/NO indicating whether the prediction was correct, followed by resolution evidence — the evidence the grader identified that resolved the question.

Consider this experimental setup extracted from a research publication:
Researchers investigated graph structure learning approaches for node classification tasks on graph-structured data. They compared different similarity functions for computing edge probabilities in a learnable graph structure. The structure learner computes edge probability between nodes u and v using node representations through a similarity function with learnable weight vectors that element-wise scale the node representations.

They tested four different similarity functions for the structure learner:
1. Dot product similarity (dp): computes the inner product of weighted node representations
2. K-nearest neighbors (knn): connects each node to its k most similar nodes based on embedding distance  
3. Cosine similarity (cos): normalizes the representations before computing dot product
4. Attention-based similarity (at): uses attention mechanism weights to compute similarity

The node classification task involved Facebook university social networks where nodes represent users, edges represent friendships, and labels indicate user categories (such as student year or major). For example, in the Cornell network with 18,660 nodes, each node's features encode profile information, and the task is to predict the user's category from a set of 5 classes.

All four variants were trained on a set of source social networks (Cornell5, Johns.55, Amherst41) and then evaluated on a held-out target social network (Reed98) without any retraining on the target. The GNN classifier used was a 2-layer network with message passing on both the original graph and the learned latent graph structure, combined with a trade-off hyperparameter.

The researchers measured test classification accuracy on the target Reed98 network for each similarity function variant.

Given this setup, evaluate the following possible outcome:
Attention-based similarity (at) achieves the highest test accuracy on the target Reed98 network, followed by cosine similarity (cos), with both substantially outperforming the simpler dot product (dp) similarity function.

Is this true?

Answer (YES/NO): NO